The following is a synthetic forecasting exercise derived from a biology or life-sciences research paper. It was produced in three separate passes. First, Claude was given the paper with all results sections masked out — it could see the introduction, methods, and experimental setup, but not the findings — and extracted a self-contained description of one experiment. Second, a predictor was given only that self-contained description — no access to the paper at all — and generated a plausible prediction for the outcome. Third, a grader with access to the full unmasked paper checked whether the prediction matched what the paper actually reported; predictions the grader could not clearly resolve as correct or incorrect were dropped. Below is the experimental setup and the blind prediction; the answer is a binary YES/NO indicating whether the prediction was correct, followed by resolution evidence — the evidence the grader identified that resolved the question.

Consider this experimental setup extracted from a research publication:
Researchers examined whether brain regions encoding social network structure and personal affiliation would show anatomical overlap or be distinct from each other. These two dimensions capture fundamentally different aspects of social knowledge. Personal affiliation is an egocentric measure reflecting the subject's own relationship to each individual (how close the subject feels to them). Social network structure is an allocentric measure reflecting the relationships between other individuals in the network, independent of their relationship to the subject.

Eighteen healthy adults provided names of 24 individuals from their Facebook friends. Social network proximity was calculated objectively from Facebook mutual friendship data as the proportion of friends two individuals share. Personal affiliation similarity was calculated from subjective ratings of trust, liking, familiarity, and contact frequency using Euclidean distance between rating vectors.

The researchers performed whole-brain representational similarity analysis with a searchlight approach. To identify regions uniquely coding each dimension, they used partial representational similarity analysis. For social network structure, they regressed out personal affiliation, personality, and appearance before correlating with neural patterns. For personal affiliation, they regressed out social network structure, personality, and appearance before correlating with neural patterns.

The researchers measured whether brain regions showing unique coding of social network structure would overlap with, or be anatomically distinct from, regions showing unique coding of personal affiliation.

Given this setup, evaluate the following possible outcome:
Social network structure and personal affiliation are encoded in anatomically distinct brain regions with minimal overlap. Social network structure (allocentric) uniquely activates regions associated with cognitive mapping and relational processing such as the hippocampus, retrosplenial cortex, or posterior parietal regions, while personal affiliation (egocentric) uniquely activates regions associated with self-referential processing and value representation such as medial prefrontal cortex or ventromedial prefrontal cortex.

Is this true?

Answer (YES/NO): NO